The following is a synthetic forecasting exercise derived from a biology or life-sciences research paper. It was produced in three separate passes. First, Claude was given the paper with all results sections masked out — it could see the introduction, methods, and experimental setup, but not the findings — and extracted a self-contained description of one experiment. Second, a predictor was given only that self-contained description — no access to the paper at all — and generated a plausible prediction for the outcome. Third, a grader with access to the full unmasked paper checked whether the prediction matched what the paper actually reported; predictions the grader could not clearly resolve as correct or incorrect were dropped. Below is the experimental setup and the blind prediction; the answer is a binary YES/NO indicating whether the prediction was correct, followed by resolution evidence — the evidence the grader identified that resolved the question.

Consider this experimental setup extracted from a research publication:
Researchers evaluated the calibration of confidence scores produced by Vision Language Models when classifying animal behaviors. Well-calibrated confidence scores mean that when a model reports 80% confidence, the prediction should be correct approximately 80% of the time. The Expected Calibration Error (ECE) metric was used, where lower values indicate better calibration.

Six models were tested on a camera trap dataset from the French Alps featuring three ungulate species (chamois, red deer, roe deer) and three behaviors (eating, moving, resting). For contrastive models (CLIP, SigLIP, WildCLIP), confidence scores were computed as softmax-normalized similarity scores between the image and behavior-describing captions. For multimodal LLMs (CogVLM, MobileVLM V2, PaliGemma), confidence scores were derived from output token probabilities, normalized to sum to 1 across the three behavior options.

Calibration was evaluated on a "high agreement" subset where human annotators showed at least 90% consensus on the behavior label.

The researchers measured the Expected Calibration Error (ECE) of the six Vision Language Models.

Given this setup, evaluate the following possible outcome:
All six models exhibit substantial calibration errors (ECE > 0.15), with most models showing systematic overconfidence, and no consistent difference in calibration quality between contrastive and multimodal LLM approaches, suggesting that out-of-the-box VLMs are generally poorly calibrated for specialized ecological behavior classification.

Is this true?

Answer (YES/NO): NO